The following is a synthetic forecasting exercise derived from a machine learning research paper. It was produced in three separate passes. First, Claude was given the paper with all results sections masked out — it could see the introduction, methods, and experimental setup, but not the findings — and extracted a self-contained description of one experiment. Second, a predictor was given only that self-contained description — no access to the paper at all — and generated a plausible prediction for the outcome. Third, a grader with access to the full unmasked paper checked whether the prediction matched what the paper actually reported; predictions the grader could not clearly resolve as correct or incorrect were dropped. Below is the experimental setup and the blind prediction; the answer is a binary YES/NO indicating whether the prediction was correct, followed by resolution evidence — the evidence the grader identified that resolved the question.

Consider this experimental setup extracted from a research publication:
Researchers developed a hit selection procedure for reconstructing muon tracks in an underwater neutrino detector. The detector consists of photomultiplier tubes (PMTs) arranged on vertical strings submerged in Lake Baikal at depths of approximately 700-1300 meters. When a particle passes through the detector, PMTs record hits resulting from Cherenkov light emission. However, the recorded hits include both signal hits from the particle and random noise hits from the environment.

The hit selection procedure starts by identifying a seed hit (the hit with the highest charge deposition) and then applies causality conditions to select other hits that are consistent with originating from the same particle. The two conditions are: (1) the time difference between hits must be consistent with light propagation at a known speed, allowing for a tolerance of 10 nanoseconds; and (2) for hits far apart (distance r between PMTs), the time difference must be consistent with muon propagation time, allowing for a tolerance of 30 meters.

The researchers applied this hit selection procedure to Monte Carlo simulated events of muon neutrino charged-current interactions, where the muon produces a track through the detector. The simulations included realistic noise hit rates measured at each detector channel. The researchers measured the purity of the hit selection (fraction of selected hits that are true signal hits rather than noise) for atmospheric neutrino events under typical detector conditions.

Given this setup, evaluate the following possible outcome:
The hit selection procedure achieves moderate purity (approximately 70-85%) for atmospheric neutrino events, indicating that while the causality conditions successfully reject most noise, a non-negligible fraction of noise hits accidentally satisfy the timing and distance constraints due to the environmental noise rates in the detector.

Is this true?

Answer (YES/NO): YES